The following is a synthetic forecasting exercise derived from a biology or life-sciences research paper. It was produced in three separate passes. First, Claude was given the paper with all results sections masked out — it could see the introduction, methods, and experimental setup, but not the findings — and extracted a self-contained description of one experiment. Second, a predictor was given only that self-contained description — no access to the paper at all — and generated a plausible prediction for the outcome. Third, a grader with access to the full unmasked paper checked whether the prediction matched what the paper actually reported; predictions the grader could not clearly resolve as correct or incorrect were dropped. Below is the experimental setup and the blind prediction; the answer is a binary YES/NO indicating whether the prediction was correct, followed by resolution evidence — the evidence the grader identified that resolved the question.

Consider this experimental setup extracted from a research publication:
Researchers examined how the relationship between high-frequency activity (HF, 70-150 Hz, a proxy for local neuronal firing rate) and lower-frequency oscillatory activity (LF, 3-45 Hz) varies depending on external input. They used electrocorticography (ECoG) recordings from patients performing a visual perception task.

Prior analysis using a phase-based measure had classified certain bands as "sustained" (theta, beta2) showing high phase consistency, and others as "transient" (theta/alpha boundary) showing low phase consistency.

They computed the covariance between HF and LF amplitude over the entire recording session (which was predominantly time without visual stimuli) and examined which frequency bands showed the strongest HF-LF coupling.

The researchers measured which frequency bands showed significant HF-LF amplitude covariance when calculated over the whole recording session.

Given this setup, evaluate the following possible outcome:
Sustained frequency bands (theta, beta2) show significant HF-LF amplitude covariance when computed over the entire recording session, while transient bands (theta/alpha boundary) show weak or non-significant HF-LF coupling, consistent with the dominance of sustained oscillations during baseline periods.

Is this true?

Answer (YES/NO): YES